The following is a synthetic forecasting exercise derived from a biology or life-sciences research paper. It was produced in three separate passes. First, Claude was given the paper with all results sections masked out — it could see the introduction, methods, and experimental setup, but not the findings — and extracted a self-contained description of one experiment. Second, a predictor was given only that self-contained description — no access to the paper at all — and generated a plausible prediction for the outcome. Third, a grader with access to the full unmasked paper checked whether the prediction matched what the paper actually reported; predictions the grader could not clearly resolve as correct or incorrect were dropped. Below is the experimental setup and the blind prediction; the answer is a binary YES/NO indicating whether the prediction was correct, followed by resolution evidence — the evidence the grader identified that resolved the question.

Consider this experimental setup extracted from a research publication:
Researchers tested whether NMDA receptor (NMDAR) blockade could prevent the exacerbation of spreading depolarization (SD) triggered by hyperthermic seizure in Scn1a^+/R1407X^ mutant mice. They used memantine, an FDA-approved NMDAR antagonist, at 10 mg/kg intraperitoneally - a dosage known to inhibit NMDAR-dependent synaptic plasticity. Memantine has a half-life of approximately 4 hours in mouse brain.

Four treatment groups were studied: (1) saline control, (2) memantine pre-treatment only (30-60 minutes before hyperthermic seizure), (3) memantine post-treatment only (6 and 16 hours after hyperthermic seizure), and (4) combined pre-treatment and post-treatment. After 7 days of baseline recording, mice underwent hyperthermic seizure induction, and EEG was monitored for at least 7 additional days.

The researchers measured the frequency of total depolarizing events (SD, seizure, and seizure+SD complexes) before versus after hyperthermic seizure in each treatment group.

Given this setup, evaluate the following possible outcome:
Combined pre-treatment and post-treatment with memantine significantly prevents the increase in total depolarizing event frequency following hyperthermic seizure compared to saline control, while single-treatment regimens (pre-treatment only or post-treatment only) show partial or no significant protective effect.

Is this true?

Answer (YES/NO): YES